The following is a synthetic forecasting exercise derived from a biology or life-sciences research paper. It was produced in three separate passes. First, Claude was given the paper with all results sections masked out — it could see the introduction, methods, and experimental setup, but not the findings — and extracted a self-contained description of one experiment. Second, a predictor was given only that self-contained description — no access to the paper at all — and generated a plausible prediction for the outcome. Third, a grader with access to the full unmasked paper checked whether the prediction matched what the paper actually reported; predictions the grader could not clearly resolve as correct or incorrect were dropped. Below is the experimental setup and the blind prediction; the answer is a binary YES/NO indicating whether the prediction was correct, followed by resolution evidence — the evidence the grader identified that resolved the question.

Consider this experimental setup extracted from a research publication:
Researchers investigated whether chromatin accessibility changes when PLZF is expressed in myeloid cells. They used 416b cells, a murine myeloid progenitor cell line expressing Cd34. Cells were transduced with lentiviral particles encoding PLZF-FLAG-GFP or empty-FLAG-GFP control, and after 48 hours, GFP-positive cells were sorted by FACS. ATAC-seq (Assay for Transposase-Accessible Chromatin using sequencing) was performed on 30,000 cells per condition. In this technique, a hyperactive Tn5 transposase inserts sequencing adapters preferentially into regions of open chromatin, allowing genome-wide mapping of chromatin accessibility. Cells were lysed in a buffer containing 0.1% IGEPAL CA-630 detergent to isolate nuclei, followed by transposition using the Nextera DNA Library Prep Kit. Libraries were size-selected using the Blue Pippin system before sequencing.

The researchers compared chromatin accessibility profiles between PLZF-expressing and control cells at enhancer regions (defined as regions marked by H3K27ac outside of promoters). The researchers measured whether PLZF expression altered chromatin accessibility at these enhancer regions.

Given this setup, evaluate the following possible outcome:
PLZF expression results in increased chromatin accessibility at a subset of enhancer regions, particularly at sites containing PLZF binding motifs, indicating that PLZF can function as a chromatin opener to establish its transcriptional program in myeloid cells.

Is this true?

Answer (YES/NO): NO